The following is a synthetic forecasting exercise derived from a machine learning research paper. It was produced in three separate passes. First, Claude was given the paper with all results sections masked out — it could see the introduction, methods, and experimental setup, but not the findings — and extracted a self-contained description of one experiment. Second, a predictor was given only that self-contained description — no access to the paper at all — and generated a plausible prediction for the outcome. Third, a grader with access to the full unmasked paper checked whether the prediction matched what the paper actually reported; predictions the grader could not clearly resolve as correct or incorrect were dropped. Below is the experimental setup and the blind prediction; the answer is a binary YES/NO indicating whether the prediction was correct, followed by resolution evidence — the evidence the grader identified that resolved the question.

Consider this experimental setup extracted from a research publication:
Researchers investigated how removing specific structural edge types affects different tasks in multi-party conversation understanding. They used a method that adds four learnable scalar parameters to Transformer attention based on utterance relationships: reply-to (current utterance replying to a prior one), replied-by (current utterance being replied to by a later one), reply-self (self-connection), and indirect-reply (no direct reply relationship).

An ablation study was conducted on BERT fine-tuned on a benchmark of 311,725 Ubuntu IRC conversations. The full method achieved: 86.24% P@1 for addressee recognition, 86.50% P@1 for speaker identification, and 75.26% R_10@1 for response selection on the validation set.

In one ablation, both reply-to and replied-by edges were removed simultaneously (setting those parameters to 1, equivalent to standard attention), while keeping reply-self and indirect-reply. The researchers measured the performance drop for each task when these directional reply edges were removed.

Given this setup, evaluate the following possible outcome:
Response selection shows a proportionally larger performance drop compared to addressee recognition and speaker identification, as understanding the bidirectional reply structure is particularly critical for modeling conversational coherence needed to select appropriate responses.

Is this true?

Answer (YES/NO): NO